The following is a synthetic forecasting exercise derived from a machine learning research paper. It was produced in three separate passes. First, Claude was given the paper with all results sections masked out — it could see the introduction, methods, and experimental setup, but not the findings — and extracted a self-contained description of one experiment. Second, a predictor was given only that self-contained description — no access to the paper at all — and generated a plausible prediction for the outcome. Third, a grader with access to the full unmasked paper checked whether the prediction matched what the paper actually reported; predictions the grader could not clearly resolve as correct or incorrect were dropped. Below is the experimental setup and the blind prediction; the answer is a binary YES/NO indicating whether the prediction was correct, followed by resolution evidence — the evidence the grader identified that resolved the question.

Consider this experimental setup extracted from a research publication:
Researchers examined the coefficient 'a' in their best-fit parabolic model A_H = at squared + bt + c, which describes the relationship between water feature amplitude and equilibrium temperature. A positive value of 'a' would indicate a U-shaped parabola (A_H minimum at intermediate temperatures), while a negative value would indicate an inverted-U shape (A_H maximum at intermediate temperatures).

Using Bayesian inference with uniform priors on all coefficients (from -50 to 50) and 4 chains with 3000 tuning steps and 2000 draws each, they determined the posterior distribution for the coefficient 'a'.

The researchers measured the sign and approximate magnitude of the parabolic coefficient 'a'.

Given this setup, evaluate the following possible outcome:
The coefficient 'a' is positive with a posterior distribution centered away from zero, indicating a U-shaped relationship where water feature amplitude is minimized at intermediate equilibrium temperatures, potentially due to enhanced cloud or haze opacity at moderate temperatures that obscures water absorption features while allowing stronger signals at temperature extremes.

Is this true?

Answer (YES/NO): YES